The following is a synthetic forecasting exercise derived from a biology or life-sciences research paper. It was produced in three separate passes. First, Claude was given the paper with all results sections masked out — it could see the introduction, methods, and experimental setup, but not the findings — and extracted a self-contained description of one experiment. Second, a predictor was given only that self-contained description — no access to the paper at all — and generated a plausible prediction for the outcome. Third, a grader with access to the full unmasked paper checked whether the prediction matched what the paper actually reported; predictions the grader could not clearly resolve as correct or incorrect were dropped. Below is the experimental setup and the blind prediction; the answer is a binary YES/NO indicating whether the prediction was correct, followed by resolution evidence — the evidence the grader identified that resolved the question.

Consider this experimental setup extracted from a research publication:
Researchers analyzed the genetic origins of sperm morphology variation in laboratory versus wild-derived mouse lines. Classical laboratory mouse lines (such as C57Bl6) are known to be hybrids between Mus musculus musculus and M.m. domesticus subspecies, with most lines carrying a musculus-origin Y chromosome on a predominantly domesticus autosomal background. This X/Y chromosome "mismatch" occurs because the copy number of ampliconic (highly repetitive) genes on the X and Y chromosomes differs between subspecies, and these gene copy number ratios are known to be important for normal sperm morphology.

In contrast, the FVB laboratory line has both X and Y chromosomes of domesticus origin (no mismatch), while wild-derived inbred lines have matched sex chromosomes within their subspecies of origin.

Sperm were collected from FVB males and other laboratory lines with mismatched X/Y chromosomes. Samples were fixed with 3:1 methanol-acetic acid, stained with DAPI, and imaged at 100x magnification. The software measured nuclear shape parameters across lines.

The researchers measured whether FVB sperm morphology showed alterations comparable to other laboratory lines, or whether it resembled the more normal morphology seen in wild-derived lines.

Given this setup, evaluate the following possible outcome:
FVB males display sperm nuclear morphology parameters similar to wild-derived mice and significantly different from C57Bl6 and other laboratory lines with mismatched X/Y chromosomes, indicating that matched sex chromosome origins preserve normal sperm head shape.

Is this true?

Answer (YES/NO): NO